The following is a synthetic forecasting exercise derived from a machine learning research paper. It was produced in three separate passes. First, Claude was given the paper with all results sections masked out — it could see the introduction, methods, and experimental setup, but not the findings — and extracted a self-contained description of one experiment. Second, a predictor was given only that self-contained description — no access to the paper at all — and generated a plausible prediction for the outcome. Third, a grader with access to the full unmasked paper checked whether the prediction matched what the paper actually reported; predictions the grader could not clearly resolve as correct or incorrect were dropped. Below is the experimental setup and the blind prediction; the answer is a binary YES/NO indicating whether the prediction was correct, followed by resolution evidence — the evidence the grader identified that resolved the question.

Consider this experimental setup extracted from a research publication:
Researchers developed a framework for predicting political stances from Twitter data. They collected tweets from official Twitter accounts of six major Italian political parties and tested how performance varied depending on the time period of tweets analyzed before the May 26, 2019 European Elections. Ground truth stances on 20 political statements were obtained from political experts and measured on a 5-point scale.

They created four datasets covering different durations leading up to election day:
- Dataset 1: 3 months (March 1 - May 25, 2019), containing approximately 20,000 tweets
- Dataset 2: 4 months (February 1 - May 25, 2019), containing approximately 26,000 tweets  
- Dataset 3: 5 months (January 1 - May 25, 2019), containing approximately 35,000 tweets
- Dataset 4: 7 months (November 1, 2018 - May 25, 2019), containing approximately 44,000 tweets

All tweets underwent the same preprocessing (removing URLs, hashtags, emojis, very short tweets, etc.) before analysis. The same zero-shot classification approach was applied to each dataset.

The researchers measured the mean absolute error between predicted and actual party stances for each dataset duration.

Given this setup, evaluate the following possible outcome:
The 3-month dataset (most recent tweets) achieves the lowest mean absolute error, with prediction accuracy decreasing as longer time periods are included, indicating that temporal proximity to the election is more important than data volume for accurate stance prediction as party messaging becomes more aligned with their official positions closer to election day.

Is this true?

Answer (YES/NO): NO